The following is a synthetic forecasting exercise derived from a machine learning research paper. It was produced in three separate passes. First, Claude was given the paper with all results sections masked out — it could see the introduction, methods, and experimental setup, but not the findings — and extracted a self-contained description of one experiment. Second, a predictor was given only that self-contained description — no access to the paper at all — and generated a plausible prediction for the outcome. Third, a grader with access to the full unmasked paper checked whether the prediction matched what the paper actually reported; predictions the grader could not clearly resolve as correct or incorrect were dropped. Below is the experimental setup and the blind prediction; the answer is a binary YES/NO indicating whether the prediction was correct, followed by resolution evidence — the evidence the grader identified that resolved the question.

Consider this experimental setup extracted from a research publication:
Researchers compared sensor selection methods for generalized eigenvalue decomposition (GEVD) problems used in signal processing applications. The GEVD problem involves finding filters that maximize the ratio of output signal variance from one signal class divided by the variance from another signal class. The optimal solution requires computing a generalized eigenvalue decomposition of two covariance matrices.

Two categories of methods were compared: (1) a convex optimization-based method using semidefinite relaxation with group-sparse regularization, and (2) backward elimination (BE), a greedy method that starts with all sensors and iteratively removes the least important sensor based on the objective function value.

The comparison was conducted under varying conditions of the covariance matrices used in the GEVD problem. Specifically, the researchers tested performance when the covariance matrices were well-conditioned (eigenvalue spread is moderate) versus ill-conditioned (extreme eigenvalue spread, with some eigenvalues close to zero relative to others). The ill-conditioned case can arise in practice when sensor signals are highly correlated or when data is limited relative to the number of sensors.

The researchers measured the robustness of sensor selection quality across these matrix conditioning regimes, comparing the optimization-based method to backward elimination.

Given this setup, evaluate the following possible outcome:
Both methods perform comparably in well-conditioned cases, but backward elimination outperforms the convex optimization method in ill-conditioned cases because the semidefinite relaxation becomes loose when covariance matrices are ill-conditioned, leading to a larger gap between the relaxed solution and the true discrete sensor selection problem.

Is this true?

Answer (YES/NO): NO